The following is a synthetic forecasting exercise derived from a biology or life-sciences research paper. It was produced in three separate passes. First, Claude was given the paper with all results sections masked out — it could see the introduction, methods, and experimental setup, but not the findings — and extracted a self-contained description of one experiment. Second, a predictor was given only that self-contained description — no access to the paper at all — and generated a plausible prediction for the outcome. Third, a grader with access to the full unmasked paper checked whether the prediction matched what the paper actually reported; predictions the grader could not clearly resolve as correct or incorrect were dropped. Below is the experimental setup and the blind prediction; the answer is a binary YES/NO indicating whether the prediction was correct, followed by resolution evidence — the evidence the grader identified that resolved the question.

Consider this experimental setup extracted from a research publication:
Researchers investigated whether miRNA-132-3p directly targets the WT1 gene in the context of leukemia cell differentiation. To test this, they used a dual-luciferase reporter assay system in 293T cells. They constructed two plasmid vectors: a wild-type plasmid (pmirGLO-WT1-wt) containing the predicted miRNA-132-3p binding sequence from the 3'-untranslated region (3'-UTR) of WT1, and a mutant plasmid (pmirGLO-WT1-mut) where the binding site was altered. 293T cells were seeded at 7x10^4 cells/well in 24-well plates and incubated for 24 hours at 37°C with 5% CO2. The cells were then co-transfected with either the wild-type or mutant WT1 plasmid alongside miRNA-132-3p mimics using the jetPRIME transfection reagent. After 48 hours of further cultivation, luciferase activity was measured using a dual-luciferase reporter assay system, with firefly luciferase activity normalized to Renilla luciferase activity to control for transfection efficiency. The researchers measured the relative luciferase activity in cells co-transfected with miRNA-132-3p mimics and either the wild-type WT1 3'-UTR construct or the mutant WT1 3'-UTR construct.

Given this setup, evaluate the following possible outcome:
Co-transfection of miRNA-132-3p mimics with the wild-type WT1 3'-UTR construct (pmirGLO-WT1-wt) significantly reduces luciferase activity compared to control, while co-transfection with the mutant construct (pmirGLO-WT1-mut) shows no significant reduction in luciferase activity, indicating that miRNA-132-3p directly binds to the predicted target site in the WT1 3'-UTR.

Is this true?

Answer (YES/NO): YES